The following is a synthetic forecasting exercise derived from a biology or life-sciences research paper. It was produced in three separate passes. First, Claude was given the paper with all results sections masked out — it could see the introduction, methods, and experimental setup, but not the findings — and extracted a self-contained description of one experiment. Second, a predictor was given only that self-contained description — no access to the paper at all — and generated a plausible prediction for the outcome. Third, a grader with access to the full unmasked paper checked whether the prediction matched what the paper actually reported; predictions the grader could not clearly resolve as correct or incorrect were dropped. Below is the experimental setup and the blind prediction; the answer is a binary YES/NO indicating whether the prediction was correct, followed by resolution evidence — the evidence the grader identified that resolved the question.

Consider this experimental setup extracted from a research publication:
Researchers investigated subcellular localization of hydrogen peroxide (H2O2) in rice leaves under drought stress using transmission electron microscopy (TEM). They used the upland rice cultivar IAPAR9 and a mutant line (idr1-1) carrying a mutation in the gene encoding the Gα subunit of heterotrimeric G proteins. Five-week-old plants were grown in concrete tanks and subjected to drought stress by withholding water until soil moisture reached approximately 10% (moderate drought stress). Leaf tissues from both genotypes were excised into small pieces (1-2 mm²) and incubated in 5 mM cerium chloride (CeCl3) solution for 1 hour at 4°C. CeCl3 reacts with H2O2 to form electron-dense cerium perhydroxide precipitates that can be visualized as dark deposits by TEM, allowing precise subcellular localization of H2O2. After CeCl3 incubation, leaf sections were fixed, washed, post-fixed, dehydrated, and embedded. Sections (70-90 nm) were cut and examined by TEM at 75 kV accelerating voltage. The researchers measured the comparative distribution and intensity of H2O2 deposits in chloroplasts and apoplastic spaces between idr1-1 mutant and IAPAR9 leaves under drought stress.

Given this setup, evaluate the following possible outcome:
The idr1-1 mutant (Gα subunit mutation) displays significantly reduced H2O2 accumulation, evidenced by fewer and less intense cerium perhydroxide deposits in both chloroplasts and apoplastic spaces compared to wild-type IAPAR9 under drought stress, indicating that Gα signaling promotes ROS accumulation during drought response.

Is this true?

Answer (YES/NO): NO